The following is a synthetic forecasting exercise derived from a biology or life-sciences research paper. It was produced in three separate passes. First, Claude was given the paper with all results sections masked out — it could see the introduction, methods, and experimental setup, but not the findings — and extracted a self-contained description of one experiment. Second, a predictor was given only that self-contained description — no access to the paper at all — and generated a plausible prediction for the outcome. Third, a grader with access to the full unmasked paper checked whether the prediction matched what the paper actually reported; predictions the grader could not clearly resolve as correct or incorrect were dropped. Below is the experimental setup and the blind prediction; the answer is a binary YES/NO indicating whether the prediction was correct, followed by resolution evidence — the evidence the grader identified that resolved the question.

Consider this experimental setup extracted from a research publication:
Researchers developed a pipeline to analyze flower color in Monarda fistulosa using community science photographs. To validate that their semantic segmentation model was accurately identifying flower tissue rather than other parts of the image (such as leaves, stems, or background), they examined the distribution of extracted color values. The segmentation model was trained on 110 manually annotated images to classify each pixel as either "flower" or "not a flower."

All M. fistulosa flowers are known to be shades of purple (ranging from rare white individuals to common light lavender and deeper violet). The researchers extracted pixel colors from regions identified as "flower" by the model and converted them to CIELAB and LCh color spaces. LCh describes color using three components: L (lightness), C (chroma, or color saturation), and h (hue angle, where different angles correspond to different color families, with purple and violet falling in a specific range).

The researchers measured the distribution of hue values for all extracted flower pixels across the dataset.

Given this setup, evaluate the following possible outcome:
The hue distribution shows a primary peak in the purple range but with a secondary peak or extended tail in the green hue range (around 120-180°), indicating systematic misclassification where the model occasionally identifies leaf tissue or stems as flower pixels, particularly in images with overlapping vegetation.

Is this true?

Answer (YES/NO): NO